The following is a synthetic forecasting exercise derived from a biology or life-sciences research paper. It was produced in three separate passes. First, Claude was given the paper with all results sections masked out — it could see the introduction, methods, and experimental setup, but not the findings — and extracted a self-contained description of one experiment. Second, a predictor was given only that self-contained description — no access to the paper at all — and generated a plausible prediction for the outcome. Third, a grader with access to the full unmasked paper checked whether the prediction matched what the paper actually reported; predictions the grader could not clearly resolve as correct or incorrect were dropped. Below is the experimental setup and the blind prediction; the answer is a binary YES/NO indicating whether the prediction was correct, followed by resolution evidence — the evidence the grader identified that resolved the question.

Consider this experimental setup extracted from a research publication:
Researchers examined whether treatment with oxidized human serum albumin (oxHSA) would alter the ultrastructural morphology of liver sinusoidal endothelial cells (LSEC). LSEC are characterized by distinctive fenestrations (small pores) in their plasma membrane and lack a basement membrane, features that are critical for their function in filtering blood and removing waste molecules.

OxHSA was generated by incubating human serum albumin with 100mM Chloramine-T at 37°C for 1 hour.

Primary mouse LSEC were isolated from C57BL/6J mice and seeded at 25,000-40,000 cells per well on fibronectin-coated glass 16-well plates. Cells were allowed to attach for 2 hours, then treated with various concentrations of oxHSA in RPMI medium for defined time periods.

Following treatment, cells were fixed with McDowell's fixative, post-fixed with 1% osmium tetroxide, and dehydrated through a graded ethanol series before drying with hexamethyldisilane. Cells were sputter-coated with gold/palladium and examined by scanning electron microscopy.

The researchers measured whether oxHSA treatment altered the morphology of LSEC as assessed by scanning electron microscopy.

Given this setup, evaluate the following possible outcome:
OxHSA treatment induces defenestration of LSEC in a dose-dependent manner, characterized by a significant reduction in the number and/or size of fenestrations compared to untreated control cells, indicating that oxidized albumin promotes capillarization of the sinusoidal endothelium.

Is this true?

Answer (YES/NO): NO